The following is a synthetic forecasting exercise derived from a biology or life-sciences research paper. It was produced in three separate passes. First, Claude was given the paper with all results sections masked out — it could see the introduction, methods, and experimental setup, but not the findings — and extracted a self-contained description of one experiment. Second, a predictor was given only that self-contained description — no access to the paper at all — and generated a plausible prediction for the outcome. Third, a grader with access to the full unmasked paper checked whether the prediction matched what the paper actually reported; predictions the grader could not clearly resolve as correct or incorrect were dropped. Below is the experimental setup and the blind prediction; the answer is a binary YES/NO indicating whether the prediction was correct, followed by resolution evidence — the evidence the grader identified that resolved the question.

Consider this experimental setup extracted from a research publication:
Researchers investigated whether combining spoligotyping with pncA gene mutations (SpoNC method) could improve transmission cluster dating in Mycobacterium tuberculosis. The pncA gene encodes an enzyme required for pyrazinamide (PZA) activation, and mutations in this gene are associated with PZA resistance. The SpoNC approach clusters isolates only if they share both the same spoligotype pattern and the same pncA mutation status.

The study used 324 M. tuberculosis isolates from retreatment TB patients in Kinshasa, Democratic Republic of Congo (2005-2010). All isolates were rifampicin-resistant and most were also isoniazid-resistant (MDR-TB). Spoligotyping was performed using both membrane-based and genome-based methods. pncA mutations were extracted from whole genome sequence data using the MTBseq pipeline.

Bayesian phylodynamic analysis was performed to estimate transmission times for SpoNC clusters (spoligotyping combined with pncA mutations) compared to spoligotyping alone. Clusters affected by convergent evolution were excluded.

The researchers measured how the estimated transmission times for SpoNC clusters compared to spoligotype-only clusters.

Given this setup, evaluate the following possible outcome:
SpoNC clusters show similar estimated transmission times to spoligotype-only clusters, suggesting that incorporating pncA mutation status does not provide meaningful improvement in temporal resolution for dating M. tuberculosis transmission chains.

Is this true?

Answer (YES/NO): NO